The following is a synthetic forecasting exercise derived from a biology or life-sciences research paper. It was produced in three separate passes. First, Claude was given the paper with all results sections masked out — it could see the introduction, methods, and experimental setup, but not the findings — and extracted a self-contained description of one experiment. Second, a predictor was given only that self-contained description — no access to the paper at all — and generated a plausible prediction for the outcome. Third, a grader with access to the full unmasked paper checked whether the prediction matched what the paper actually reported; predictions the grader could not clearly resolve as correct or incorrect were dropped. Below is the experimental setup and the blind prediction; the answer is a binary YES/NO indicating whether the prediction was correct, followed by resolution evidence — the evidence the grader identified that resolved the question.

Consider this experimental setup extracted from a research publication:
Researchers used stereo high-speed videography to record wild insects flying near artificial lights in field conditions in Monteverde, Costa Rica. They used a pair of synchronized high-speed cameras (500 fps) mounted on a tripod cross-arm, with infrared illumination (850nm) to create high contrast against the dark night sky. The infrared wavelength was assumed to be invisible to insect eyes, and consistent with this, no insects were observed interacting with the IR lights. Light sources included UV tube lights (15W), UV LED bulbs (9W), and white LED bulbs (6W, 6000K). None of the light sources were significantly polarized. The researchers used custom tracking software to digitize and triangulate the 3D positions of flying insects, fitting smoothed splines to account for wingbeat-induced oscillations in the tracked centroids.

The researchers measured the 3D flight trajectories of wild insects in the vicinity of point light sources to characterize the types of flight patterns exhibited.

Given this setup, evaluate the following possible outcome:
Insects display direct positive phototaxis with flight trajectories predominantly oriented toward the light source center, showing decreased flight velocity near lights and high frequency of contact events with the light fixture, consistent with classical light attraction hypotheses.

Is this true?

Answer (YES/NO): NO